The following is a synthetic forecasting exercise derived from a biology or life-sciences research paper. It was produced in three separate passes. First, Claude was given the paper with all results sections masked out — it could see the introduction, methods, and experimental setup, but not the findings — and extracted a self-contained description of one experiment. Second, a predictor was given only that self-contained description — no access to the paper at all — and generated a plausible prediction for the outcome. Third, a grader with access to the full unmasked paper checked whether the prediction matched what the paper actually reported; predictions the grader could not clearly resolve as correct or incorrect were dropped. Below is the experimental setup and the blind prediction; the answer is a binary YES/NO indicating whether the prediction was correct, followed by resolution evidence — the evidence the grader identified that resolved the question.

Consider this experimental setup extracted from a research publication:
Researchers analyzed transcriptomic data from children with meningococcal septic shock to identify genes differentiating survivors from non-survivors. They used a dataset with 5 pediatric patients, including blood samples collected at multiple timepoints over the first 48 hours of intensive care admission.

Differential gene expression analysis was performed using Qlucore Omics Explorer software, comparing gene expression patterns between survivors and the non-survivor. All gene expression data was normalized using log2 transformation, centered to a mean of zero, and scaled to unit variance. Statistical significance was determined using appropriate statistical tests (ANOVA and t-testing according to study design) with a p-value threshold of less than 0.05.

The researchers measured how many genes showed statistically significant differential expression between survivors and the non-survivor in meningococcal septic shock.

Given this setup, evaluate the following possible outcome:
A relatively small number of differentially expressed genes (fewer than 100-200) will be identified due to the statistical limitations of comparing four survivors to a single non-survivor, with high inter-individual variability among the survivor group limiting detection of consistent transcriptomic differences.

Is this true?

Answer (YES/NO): NO